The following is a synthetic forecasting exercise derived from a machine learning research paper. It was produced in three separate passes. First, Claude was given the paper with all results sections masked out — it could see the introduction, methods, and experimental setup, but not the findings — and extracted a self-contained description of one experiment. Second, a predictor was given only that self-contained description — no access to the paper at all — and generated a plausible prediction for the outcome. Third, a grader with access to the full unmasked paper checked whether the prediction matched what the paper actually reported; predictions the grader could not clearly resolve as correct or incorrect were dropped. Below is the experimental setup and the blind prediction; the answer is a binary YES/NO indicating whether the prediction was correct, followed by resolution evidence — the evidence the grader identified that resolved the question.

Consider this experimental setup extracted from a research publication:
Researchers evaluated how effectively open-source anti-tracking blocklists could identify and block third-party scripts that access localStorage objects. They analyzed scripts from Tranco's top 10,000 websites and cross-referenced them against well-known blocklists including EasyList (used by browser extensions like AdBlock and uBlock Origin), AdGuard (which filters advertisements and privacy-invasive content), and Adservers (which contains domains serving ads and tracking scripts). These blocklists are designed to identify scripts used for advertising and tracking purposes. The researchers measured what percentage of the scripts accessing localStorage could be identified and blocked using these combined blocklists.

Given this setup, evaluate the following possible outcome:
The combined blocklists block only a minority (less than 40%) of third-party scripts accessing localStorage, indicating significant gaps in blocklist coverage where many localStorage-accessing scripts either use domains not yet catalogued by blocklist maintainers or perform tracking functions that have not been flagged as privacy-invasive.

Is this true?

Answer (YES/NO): YES